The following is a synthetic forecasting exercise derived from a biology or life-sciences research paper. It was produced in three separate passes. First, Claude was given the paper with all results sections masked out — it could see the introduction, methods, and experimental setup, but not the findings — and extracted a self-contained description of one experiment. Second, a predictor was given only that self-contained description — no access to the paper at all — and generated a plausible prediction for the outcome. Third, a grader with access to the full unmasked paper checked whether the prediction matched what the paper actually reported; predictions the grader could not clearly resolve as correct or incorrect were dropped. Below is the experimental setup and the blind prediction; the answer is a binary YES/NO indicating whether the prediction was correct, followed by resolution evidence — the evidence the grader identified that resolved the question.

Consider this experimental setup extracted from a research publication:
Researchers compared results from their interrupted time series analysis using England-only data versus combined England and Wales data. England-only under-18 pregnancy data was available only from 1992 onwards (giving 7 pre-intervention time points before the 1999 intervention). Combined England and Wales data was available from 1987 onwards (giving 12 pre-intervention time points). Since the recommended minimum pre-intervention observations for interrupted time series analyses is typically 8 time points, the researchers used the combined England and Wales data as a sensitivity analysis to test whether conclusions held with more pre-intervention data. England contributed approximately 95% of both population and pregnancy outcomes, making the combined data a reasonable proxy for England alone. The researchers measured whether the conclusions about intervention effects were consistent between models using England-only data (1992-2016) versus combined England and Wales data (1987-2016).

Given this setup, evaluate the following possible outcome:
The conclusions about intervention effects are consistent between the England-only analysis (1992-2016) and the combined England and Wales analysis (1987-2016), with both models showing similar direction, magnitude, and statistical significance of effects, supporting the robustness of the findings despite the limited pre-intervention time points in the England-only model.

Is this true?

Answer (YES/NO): YES